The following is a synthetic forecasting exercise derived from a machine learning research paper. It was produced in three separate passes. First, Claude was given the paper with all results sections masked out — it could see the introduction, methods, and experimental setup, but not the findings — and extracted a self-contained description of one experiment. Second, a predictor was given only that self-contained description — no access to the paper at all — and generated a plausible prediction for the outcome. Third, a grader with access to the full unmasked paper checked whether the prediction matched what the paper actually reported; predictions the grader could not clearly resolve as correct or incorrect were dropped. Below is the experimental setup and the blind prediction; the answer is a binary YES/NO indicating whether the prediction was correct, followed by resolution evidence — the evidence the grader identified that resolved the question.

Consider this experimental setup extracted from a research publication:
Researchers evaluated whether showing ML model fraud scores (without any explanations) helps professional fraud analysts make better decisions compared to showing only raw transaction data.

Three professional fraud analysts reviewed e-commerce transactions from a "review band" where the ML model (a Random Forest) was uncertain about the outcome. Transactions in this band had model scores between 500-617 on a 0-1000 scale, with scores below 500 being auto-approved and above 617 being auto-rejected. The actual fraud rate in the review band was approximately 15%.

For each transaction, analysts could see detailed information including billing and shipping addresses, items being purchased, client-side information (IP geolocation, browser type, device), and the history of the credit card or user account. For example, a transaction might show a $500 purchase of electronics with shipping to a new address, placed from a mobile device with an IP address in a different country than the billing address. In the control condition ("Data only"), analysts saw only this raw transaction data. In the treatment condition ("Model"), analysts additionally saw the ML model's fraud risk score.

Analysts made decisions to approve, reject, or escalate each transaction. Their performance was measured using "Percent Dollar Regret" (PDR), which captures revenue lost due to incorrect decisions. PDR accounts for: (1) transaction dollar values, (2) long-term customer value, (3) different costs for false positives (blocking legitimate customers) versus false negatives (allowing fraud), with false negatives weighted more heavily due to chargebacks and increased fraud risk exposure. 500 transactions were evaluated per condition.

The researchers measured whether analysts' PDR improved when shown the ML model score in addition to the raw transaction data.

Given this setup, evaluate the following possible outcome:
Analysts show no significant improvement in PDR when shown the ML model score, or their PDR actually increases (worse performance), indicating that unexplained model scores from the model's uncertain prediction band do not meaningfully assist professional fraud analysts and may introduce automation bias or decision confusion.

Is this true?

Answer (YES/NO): NO